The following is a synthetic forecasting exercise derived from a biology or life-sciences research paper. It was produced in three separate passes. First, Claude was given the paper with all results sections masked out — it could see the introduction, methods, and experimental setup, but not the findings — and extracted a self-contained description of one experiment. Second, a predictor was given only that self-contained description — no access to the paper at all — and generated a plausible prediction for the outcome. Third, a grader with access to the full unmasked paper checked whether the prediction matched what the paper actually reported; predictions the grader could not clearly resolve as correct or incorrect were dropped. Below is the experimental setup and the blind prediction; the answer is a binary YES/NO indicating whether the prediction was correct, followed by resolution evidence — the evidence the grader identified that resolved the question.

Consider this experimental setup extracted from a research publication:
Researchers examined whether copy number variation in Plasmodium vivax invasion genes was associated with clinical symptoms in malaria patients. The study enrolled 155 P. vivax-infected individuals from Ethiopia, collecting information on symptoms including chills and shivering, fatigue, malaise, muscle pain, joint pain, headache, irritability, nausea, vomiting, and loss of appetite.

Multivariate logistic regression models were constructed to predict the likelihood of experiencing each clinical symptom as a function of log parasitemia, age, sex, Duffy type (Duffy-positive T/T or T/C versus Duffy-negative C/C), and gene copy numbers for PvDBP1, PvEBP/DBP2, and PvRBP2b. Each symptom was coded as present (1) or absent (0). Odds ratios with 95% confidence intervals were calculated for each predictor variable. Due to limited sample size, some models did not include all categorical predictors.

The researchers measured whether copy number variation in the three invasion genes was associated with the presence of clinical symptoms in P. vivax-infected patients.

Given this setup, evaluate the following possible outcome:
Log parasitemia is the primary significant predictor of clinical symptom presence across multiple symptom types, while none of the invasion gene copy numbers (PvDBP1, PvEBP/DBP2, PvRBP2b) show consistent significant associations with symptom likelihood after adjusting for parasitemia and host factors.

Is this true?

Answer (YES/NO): NO